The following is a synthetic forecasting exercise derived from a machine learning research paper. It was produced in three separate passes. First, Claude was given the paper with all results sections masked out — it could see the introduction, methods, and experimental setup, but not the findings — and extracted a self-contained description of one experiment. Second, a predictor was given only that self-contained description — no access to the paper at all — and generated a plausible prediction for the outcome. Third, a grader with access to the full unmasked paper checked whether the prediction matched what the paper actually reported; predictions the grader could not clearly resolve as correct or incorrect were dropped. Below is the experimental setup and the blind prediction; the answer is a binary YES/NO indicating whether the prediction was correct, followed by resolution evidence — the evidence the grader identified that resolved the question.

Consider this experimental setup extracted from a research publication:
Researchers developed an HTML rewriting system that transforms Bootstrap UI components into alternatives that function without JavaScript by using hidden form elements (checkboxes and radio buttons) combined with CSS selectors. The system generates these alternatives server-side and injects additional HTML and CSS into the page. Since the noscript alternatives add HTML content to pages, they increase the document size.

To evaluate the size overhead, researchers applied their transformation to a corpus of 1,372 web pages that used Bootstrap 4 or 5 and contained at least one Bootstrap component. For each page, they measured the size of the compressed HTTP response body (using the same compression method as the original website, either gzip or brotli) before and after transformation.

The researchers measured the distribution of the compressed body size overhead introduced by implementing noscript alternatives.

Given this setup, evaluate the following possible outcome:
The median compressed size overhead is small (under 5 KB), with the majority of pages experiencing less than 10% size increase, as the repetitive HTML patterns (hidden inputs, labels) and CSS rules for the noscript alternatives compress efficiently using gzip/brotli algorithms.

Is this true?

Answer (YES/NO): NO